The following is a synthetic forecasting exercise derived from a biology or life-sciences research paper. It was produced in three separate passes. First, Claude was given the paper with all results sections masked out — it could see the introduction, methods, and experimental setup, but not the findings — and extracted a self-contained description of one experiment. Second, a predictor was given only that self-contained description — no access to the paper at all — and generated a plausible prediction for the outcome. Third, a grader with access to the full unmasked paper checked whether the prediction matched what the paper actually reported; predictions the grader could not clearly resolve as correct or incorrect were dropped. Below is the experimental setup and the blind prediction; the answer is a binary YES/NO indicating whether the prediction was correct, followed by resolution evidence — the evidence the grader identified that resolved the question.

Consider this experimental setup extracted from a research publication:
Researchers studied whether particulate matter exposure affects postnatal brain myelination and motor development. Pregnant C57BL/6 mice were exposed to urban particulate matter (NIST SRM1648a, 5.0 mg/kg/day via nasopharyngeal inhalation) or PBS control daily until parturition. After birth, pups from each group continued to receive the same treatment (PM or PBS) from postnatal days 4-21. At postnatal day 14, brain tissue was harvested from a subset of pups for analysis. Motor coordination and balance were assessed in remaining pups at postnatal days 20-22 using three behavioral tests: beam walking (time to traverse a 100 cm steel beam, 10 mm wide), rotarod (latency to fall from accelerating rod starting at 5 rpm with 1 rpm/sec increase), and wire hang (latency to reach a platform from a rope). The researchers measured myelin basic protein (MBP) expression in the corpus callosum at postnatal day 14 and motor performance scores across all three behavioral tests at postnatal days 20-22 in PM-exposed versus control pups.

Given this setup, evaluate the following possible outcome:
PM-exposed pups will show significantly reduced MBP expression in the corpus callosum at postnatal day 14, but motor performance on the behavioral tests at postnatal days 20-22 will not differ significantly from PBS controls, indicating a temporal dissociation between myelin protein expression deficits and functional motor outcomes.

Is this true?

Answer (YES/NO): NO